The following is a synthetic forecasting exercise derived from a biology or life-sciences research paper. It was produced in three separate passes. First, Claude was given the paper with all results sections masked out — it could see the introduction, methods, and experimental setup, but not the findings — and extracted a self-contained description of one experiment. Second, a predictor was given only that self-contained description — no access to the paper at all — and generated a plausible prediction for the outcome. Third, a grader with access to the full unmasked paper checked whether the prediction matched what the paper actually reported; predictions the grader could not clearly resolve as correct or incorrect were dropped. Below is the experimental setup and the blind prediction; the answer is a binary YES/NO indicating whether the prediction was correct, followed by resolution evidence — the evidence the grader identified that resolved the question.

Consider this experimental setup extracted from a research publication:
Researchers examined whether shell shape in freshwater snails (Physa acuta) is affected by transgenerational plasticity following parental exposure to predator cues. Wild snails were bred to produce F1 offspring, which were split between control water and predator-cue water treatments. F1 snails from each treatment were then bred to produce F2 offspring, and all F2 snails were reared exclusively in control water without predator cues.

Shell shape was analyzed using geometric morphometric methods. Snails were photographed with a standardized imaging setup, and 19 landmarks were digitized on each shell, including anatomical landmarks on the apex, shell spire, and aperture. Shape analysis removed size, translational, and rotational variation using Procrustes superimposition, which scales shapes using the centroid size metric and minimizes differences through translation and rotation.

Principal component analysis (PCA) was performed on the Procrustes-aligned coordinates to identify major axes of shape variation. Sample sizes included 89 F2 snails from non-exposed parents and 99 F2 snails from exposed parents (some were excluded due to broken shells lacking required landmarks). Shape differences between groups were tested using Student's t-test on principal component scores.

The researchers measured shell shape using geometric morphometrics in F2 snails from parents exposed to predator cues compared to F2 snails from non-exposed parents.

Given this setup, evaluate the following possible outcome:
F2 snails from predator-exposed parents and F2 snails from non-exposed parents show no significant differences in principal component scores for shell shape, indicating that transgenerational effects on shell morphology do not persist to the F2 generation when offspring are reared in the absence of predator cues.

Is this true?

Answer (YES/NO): NO